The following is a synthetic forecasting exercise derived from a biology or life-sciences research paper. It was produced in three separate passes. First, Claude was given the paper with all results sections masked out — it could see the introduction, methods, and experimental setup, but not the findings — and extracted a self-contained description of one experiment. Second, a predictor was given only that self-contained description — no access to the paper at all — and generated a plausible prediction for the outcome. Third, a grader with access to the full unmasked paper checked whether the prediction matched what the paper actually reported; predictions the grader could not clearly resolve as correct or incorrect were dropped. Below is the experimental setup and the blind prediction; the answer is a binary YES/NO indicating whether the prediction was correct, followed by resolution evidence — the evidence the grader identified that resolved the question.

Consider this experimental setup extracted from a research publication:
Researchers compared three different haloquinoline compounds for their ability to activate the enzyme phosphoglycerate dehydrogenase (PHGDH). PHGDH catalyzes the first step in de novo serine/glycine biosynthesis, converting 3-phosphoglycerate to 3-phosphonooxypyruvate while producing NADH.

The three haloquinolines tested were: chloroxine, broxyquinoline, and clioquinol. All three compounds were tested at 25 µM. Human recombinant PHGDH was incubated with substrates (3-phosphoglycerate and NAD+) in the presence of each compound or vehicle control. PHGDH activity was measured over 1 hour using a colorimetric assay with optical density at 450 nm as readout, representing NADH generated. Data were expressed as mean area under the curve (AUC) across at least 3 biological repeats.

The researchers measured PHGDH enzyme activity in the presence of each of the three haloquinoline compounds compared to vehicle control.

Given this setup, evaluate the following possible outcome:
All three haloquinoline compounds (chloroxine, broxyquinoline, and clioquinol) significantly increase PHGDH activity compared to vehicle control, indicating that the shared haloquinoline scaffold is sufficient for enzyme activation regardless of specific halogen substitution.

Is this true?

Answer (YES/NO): YES